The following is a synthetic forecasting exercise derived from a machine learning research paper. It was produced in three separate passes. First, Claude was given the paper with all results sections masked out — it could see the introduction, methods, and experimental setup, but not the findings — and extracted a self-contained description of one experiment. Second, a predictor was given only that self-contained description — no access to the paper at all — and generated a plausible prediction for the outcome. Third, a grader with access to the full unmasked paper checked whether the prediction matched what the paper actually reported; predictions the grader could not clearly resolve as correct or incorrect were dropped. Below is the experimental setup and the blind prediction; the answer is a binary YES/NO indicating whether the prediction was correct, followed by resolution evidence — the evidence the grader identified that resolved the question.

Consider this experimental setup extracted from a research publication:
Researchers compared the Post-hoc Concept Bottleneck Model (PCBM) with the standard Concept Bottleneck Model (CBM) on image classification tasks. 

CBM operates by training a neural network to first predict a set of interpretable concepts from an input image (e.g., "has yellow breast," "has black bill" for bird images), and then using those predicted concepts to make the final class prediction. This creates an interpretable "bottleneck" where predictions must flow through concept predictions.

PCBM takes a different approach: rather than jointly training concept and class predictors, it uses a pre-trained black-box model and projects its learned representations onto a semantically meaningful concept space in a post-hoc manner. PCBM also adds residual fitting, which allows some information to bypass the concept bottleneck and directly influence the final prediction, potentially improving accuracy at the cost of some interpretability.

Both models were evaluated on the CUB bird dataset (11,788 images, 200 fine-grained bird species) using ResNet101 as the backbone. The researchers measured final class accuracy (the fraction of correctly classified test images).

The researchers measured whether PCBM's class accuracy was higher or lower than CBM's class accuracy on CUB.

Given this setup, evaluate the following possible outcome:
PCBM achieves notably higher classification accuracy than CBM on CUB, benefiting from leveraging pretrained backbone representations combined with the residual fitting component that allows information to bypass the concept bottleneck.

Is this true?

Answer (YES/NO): NO